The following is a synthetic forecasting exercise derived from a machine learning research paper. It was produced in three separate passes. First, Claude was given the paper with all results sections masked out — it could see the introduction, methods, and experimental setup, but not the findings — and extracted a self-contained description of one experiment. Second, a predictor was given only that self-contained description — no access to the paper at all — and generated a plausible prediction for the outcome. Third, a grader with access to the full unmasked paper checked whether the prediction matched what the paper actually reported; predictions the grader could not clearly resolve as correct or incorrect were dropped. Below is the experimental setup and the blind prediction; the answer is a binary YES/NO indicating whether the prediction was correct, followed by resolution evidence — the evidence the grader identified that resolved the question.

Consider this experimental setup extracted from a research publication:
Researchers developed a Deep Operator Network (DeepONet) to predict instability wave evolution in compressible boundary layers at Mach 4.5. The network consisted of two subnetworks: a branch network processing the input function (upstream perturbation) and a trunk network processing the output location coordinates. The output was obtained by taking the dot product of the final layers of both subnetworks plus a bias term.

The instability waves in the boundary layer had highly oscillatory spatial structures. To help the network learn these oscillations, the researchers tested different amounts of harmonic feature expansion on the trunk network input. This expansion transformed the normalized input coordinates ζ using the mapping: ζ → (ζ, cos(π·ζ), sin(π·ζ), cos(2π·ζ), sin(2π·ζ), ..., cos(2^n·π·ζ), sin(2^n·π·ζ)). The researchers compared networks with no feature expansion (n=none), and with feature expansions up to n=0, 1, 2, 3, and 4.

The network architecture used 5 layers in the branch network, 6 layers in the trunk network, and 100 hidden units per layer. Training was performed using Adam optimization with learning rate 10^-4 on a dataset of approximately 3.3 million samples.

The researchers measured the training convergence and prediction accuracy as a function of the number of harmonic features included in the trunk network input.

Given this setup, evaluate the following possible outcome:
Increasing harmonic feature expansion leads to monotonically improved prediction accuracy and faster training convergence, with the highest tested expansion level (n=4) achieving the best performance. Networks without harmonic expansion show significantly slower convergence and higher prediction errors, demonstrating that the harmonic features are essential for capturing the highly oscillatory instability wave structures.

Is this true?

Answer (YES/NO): NO